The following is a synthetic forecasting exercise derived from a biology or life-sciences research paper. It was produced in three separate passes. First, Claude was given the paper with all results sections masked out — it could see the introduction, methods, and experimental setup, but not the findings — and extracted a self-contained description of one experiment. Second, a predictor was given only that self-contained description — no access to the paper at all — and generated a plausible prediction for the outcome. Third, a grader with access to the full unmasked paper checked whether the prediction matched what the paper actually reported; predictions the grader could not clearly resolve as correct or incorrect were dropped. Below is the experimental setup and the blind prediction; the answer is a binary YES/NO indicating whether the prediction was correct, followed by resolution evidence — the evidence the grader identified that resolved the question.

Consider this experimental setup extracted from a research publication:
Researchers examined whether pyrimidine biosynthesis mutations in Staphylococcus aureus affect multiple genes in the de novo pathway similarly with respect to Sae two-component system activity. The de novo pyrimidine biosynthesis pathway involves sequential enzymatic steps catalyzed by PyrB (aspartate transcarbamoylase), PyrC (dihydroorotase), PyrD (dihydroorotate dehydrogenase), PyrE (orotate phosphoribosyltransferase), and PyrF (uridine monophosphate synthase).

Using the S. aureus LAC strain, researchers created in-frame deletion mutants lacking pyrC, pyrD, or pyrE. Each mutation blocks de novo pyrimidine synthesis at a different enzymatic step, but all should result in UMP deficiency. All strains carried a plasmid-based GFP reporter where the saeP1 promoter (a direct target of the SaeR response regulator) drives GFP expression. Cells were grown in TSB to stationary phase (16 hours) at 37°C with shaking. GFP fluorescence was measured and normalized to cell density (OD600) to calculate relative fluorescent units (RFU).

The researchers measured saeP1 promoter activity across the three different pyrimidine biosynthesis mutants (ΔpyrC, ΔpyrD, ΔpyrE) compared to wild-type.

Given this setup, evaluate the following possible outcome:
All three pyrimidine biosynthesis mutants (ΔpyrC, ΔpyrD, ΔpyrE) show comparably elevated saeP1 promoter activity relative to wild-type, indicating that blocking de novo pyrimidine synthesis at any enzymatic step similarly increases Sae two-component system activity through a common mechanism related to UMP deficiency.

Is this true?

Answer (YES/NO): NO